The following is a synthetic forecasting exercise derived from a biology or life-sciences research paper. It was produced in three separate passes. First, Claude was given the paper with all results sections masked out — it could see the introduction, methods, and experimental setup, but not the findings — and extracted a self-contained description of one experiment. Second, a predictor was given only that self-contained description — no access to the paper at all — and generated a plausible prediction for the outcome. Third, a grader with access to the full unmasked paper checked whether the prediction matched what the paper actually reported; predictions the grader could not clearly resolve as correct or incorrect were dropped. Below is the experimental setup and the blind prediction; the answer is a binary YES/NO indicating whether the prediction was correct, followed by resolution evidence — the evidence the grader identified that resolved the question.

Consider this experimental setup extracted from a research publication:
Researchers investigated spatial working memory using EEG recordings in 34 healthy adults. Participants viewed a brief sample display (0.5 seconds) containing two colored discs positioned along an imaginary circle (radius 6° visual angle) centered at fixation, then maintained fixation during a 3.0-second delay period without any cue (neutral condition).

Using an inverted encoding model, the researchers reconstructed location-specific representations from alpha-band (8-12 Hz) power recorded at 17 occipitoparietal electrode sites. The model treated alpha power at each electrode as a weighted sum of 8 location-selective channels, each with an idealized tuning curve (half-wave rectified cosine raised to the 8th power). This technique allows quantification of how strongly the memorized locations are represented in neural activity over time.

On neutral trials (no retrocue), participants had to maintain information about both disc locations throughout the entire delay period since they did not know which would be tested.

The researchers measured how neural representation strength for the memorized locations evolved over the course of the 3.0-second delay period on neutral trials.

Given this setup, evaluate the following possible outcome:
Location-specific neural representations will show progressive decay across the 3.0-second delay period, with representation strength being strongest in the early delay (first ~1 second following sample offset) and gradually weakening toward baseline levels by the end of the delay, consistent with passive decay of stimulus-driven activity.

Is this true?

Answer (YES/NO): YES